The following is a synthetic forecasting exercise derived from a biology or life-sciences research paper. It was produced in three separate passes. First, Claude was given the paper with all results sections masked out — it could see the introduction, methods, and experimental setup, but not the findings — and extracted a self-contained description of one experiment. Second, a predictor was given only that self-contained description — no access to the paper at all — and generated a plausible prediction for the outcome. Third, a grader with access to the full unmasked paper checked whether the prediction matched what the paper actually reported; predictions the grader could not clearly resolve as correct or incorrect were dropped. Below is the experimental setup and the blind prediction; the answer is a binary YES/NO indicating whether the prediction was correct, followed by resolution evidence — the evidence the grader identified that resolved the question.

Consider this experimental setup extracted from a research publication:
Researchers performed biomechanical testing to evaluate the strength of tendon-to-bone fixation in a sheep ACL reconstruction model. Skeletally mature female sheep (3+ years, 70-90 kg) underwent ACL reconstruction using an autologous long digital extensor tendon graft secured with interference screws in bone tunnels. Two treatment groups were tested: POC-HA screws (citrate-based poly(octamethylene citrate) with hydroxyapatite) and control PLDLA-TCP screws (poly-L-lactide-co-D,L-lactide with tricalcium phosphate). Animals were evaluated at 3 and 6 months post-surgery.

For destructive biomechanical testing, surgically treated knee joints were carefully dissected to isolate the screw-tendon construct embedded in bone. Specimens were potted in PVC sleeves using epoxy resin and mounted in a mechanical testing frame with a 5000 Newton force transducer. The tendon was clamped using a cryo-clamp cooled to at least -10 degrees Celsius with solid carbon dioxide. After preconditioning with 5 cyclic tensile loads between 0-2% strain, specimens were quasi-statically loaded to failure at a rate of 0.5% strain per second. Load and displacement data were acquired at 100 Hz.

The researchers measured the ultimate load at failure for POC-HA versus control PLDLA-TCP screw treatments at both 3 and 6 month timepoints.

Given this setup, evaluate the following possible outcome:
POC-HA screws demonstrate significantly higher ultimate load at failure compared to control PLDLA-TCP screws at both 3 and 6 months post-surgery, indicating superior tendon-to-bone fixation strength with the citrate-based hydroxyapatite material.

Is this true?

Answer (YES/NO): NO